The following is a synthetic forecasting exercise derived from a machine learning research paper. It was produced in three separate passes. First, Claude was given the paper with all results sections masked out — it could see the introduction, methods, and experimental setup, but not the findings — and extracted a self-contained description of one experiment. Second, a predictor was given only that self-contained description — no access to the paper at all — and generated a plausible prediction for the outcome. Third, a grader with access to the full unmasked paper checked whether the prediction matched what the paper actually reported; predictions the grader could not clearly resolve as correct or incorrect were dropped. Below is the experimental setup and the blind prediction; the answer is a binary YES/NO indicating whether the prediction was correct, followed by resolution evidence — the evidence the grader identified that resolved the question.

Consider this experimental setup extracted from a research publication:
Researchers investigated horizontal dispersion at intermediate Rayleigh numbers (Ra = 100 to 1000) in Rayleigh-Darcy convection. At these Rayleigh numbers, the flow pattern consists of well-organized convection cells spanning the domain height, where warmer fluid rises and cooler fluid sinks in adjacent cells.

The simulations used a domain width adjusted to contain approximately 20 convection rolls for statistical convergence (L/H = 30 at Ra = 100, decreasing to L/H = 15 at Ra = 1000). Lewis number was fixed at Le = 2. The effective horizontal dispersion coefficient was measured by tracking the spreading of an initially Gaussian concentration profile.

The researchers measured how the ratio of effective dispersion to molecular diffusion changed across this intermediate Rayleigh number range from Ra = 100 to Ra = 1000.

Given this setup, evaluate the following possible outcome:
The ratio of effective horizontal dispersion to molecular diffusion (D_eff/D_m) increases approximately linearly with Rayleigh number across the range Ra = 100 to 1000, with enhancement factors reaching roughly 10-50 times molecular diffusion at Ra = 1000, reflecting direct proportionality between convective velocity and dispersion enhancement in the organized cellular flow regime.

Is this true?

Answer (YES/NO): NO